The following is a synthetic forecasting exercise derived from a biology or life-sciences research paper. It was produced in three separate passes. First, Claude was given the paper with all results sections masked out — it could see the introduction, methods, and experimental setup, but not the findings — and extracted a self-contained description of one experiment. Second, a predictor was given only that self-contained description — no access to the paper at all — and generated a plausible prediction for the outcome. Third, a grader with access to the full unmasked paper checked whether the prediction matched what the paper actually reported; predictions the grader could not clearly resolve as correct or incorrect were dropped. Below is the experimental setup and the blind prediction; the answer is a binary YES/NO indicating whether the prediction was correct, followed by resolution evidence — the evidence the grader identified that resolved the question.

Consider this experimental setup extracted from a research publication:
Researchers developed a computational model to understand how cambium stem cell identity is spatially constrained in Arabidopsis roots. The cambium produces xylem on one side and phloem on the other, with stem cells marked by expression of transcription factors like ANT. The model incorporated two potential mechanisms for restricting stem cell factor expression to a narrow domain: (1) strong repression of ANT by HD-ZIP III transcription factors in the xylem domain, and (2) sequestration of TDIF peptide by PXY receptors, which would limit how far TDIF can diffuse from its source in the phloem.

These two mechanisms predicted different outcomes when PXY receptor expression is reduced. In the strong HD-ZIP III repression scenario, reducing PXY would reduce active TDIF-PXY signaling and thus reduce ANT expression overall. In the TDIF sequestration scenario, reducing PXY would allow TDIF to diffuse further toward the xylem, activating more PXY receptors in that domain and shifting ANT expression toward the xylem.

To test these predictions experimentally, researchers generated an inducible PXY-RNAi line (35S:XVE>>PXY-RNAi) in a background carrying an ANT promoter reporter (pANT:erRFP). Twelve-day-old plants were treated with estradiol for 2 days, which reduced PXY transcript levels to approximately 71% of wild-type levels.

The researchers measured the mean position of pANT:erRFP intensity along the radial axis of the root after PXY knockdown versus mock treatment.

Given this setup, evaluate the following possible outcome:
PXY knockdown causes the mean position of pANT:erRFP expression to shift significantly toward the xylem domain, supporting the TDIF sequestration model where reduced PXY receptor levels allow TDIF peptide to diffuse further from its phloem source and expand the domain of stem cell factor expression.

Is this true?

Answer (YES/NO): YES